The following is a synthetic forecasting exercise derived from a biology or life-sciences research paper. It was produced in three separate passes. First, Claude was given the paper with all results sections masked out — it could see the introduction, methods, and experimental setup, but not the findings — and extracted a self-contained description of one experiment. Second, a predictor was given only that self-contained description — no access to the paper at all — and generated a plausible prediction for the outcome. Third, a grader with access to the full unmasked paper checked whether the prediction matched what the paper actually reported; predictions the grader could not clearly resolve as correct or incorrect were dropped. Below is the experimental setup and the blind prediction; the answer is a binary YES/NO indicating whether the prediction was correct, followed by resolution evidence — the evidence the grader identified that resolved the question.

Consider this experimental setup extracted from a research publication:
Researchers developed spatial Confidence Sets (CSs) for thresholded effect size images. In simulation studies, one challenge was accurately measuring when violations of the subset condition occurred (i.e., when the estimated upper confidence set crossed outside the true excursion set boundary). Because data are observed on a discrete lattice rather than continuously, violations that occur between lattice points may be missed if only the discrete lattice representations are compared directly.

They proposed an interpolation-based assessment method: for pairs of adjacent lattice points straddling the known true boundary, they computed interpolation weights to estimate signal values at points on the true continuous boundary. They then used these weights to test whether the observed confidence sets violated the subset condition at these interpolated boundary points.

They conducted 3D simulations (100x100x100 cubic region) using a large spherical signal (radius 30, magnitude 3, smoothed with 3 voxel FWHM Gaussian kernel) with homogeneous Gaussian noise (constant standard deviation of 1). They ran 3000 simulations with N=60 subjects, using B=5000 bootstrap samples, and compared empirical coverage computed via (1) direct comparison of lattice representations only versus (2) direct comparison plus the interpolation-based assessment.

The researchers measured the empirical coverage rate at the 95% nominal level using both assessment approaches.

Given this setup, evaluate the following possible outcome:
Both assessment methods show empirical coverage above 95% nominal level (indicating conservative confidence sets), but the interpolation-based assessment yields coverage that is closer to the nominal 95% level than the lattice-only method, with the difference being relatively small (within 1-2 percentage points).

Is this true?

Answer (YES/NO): NO